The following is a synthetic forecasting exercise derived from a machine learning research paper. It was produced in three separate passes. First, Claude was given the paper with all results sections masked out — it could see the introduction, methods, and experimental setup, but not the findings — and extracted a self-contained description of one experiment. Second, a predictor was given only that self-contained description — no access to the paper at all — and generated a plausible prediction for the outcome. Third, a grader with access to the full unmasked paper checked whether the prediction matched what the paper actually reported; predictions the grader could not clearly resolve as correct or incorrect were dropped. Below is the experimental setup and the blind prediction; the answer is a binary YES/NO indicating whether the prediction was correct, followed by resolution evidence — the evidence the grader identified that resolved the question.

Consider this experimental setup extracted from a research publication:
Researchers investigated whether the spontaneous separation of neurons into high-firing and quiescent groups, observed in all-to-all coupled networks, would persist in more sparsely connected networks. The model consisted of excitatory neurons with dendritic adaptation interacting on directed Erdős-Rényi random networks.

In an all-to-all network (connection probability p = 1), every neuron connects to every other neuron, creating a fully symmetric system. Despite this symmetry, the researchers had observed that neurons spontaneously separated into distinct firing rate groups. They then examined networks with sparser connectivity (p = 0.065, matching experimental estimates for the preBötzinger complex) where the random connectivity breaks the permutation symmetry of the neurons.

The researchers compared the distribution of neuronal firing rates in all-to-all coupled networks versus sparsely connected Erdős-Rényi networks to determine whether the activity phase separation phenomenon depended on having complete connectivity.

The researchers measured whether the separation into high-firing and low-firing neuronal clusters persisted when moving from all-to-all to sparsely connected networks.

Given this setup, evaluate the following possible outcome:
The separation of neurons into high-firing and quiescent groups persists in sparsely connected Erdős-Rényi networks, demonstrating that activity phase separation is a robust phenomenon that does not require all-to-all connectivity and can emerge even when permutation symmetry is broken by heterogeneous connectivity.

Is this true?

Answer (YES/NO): YES